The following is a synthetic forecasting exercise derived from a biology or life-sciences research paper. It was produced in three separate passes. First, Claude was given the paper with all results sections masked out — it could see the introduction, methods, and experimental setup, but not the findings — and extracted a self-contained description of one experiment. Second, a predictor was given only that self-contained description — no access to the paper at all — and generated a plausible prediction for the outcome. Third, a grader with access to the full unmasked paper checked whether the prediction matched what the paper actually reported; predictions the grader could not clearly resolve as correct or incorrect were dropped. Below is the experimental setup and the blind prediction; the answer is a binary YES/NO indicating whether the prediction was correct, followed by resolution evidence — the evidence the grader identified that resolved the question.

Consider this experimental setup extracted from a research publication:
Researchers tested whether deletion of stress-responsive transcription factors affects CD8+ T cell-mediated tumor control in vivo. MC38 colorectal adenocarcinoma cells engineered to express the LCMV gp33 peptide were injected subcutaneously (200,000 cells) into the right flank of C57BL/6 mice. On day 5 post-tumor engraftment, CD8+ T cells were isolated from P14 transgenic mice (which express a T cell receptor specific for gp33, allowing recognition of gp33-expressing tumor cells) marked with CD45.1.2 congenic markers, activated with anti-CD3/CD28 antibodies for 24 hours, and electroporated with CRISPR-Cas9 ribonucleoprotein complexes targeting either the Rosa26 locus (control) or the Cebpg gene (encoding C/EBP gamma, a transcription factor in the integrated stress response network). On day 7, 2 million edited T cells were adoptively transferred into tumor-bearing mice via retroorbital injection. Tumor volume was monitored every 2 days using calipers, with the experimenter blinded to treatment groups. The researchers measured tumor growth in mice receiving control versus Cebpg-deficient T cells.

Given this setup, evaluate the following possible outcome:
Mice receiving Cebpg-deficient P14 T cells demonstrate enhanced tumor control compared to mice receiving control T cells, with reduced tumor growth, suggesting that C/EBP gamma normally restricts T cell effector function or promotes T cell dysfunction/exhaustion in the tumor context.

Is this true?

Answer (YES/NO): NO